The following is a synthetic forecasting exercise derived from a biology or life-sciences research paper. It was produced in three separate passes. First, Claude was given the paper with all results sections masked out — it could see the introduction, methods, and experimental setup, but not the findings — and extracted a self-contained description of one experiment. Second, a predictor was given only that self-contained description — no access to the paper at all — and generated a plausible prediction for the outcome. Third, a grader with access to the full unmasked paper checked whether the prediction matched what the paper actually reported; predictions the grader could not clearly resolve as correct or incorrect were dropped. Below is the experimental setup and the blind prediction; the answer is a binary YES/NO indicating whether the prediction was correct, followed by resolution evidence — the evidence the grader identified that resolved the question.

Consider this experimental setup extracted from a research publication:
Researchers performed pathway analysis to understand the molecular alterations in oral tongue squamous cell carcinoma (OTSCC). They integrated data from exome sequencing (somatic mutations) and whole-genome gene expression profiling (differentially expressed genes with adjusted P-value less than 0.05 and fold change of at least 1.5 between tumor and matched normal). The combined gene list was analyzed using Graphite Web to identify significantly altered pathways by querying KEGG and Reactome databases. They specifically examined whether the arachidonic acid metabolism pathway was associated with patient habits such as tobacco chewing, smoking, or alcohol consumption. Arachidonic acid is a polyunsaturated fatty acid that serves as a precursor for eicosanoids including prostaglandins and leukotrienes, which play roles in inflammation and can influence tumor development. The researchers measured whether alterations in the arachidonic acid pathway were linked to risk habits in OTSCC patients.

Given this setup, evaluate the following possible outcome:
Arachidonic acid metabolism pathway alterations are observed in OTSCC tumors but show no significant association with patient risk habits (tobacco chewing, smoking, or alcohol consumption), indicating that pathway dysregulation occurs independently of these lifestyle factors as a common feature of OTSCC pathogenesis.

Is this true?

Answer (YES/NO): NO